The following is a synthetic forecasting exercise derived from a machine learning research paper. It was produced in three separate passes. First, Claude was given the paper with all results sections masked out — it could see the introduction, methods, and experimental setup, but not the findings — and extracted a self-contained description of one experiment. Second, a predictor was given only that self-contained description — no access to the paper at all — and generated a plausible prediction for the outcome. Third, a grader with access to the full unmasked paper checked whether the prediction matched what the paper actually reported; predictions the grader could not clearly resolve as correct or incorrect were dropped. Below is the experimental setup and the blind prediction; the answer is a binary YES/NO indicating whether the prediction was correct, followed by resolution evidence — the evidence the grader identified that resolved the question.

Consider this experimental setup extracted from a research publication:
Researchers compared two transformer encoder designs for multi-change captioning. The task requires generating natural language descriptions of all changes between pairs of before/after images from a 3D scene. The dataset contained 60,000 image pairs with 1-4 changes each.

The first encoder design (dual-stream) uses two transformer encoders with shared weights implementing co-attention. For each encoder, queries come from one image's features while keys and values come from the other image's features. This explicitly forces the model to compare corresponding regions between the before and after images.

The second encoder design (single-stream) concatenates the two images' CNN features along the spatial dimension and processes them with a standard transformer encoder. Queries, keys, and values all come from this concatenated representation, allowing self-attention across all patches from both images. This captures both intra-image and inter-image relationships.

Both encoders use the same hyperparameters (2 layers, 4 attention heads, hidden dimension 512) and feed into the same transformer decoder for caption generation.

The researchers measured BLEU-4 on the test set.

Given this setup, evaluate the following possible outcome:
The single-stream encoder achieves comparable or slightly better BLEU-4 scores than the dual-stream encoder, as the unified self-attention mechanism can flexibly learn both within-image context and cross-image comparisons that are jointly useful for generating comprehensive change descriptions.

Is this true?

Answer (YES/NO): YES